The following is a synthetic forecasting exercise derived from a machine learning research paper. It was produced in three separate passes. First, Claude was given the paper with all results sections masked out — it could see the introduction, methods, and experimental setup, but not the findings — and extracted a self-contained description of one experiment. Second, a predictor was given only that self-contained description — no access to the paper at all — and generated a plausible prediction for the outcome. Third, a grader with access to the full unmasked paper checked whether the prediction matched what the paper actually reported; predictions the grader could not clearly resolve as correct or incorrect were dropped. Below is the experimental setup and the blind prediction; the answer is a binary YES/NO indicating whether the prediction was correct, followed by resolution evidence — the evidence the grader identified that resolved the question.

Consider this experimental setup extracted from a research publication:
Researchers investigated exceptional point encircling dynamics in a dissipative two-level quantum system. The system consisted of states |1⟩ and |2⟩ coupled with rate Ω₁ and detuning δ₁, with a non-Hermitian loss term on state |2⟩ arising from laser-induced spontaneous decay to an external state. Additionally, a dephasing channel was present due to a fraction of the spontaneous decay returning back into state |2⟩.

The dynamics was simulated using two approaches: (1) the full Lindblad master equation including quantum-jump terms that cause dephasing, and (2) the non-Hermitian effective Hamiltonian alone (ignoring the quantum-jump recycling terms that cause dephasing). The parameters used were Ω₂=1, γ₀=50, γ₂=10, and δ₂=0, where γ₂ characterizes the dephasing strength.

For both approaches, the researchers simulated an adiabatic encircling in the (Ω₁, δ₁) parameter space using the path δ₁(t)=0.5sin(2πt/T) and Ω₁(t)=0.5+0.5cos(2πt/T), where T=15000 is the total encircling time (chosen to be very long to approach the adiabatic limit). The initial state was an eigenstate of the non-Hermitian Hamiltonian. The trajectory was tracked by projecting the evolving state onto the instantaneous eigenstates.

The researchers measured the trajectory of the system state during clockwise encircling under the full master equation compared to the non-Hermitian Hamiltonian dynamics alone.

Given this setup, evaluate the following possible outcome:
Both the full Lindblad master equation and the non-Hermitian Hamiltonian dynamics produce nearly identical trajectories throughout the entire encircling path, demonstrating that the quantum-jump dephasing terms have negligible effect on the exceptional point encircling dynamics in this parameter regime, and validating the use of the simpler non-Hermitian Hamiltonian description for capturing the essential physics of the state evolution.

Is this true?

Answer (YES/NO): NO